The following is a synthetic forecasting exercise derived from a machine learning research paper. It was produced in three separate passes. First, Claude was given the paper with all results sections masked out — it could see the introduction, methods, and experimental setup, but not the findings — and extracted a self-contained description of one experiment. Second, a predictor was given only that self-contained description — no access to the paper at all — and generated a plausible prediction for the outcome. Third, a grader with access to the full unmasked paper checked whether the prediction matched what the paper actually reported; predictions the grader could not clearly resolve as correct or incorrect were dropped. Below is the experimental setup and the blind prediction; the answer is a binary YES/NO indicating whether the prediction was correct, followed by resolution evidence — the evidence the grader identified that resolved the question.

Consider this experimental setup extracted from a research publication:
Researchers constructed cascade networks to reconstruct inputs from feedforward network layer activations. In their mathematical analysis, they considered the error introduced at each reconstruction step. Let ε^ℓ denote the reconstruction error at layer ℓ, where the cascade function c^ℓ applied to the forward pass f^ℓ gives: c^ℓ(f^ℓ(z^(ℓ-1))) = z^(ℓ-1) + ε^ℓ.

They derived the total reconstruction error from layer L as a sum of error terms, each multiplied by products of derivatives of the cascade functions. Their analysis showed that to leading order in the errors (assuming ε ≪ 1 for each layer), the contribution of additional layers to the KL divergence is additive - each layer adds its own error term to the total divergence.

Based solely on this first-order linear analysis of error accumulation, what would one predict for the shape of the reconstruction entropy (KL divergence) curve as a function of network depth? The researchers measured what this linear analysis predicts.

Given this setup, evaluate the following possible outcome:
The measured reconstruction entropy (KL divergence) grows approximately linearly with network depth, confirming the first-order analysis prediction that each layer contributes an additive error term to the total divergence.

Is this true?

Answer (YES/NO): NO